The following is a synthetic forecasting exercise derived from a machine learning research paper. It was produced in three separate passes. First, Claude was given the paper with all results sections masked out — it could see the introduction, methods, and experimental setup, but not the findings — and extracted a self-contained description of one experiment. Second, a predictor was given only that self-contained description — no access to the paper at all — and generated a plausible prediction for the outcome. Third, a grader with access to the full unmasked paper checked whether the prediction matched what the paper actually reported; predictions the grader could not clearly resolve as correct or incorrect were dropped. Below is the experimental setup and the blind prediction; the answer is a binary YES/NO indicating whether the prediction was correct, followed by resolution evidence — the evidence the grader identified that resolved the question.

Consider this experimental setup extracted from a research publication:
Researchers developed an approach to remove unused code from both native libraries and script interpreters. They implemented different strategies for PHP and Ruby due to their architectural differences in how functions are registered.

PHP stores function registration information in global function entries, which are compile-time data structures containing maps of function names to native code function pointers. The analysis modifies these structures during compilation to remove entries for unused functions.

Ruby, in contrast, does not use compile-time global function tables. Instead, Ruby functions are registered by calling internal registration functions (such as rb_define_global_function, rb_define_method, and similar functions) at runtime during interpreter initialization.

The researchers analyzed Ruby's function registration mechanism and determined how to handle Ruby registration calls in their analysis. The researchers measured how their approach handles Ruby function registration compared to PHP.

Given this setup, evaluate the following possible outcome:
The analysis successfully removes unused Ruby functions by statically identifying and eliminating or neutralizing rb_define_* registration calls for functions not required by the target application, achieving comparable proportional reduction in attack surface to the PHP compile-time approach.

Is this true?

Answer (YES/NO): YES